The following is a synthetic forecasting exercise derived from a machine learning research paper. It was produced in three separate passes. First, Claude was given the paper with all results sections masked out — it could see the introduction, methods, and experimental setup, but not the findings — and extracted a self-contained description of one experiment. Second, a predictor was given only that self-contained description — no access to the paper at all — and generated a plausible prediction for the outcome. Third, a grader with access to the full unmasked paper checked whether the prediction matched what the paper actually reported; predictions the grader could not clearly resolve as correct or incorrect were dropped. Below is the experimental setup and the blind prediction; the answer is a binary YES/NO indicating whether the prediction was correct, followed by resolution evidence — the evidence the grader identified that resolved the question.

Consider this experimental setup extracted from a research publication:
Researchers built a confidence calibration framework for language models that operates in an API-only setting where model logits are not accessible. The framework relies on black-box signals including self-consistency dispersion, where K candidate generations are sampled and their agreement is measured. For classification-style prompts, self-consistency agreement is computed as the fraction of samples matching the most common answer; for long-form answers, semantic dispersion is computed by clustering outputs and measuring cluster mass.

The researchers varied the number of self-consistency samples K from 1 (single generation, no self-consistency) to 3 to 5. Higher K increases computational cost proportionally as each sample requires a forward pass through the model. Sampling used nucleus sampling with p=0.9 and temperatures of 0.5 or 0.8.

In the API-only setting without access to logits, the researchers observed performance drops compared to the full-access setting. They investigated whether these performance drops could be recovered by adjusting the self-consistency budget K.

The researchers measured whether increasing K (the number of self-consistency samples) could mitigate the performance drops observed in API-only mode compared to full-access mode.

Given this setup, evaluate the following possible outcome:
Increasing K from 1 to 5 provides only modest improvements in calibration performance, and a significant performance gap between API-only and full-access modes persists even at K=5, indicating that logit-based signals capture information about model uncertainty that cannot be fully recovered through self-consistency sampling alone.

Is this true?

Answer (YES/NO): NO